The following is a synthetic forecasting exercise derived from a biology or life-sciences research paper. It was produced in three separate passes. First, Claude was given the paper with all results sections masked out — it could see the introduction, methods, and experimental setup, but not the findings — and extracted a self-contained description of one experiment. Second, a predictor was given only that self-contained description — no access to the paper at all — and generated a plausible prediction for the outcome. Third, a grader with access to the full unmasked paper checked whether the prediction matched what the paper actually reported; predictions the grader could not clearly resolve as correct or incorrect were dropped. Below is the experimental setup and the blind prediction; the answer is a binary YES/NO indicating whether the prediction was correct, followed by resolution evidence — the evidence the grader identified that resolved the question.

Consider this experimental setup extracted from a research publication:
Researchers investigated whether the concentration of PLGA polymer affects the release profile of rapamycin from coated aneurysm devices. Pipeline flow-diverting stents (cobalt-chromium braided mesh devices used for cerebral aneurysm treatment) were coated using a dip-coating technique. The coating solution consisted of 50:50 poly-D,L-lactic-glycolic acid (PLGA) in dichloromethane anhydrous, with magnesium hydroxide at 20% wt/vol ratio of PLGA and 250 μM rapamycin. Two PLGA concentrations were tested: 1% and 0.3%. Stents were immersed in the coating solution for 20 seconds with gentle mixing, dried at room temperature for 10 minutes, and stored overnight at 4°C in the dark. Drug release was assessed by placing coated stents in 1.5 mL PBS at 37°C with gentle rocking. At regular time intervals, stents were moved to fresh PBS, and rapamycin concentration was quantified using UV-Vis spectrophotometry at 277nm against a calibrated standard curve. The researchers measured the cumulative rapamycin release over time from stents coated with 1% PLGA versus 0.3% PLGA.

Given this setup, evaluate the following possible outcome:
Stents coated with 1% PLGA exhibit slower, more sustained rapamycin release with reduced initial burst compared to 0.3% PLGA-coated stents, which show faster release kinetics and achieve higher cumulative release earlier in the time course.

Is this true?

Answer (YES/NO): YES